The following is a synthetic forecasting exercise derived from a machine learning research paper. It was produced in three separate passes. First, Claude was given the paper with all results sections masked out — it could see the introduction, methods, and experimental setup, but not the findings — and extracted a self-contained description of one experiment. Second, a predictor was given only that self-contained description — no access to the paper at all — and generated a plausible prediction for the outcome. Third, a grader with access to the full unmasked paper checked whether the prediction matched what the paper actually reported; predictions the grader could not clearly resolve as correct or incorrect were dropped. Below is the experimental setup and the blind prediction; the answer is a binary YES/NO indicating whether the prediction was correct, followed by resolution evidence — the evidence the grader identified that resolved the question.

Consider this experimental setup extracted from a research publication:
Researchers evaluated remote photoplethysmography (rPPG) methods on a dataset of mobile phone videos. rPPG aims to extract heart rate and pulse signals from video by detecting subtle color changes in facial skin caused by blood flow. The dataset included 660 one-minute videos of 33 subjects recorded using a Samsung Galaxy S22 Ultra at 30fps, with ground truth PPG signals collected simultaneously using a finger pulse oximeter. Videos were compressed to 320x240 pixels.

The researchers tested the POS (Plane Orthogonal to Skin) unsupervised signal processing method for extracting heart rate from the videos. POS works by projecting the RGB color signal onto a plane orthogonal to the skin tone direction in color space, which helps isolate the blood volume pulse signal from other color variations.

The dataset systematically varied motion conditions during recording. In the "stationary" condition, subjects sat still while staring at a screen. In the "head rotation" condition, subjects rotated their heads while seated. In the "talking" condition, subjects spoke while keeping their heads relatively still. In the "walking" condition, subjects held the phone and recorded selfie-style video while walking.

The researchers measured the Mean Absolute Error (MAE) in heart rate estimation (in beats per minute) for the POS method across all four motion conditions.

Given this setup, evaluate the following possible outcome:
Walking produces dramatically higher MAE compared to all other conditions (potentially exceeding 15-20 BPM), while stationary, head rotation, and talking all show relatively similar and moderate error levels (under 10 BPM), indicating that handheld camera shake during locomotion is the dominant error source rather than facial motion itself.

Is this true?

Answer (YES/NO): YES